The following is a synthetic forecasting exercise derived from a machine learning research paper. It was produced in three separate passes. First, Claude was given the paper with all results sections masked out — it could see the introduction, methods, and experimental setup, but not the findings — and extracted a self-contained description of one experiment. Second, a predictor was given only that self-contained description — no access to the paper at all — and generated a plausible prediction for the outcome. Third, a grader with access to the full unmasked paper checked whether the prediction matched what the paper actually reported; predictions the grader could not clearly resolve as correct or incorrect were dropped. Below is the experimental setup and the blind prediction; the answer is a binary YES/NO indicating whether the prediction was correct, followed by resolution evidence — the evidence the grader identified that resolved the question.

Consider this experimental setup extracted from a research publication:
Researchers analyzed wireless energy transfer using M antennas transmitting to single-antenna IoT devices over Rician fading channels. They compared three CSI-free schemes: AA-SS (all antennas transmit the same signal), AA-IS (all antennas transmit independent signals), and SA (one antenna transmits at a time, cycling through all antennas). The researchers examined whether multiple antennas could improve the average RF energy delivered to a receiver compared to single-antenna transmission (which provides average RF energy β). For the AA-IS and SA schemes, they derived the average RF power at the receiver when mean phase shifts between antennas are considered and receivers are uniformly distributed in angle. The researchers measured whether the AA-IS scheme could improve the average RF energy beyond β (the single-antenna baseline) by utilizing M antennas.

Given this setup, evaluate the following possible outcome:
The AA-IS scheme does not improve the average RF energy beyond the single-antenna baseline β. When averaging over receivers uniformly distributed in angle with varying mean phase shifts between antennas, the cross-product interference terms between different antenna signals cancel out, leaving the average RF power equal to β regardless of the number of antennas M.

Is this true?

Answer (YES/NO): YES